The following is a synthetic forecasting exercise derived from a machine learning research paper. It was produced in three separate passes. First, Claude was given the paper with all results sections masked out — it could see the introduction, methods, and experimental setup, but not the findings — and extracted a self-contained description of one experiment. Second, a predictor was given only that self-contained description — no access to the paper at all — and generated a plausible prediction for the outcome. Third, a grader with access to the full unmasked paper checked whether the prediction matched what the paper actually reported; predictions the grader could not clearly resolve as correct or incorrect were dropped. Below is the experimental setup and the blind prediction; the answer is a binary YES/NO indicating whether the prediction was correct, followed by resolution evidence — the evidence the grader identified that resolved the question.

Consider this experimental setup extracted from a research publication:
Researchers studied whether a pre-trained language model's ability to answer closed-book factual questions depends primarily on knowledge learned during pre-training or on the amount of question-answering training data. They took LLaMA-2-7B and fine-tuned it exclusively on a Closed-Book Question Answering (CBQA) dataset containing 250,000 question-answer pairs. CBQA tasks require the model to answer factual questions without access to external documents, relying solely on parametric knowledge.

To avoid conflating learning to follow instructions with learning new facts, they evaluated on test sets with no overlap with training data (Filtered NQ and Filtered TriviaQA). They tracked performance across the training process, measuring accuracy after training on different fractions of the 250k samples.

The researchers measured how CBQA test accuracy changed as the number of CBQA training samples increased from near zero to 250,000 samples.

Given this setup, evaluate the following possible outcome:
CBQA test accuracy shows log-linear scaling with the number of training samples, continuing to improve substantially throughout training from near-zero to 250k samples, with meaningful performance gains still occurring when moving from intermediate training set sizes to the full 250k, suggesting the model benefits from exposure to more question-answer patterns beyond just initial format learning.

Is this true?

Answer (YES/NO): NO